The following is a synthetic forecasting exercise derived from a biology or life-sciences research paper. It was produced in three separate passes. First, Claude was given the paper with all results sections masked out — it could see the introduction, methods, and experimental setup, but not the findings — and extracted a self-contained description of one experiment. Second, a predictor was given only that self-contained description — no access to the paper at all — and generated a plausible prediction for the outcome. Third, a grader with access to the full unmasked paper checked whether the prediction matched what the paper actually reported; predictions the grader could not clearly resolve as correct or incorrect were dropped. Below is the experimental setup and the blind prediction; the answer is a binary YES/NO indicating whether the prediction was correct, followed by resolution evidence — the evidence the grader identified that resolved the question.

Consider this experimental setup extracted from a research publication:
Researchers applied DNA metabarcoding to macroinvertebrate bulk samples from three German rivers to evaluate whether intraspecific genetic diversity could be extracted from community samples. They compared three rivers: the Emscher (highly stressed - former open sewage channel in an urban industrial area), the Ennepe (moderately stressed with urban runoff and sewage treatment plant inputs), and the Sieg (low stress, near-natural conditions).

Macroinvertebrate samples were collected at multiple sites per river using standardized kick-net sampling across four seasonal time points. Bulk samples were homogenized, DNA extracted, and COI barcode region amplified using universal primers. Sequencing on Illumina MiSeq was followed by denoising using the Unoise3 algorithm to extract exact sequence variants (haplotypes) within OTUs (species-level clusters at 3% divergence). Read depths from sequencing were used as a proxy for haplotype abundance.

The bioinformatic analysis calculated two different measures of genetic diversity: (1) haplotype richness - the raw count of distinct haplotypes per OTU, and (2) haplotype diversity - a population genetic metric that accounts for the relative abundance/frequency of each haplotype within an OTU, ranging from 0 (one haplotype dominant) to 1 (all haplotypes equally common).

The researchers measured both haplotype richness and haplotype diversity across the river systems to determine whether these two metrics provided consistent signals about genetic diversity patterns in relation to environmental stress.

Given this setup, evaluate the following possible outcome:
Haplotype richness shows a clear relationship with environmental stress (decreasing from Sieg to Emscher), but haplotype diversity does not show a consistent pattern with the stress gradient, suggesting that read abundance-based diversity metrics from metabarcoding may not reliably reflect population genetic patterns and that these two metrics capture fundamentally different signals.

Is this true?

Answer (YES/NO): YES